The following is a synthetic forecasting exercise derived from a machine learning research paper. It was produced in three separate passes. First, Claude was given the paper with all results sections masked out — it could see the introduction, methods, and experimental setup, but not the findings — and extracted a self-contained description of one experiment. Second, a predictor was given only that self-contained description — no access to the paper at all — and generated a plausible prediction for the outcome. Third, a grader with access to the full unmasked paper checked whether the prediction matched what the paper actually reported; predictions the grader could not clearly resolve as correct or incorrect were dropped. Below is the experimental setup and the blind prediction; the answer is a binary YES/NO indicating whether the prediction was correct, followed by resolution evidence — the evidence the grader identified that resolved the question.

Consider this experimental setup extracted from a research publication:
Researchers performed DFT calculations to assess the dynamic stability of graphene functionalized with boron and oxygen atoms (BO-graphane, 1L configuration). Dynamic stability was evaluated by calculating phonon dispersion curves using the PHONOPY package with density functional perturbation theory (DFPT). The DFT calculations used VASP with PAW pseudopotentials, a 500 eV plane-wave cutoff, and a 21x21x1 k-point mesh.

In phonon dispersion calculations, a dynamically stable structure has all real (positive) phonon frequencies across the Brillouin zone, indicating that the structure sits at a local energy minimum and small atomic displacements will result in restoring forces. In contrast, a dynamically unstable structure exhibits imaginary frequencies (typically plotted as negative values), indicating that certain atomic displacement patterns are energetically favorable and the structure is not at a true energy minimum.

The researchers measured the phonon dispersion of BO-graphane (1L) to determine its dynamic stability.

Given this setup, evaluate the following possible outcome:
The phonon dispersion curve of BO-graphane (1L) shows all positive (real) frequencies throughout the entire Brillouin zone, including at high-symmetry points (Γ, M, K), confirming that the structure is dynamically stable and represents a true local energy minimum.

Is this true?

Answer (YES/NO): YES